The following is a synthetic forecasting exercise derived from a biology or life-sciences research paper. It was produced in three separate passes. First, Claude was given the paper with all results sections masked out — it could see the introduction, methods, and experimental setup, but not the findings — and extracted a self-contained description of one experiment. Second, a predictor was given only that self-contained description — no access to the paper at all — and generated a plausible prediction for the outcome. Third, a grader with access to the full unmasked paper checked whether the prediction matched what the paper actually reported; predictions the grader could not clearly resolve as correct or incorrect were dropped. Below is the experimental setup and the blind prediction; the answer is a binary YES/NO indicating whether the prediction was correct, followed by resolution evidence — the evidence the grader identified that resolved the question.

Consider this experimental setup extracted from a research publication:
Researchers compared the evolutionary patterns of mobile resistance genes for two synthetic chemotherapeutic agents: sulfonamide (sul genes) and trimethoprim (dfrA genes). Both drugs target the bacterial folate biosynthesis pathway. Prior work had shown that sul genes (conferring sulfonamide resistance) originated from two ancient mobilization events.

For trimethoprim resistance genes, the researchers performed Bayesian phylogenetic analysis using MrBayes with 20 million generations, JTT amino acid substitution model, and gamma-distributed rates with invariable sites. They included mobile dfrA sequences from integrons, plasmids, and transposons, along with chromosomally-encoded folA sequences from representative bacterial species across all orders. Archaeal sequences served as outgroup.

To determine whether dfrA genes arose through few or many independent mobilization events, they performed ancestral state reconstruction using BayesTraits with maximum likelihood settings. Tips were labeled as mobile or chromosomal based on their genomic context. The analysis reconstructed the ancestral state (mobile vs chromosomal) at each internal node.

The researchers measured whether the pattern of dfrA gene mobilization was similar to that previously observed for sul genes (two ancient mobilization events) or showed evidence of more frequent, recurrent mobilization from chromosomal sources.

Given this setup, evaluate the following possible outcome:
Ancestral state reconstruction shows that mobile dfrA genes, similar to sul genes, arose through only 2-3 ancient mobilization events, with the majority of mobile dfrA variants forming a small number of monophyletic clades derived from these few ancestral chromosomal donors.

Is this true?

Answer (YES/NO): NO